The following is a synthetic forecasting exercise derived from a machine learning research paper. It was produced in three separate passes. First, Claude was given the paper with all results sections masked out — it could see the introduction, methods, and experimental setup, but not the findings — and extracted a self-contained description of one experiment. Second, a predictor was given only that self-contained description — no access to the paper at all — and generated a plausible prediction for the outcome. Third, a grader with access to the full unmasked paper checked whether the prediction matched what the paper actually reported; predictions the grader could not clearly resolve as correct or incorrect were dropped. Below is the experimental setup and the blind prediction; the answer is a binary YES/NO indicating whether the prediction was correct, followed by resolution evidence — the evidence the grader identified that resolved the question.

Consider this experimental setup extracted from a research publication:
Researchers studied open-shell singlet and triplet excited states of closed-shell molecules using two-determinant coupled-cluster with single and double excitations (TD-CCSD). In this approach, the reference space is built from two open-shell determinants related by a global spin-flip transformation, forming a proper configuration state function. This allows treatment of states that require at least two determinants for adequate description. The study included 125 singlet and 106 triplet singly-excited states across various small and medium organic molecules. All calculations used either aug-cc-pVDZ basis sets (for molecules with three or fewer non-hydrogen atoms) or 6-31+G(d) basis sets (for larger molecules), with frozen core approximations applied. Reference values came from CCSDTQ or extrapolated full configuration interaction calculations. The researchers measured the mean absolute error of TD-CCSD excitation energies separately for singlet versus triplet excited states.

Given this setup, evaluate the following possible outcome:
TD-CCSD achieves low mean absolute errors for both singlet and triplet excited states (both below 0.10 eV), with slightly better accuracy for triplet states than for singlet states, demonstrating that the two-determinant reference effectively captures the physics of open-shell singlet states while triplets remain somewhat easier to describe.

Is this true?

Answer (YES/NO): NO